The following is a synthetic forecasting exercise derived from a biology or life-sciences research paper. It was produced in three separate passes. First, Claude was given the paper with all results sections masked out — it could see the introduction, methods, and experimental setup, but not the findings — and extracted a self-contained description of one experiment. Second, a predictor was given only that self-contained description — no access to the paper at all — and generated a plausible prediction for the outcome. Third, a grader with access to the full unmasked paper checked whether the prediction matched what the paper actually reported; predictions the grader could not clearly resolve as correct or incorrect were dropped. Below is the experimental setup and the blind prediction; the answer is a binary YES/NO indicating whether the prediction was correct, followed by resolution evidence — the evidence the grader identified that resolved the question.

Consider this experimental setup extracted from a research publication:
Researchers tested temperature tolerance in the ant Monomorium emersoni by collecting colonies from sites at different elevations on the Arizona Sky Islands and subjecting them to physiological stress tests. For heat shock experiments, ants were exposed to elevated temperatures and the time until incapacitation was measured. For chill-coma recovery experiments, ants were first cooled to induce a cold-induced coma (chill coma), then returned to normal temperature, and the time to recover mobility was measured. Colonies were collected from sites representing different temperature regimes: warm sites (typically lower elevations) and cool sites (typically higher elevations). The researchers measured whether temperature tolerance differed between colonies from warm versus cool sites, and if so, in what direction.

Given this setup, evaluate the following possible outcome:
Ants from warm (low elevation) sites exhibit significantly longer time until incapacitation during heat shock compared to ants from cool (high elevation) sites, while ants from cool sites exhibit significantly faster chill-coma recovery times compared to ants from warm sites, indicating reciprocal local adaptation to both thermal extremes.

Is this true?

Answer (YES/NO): YES